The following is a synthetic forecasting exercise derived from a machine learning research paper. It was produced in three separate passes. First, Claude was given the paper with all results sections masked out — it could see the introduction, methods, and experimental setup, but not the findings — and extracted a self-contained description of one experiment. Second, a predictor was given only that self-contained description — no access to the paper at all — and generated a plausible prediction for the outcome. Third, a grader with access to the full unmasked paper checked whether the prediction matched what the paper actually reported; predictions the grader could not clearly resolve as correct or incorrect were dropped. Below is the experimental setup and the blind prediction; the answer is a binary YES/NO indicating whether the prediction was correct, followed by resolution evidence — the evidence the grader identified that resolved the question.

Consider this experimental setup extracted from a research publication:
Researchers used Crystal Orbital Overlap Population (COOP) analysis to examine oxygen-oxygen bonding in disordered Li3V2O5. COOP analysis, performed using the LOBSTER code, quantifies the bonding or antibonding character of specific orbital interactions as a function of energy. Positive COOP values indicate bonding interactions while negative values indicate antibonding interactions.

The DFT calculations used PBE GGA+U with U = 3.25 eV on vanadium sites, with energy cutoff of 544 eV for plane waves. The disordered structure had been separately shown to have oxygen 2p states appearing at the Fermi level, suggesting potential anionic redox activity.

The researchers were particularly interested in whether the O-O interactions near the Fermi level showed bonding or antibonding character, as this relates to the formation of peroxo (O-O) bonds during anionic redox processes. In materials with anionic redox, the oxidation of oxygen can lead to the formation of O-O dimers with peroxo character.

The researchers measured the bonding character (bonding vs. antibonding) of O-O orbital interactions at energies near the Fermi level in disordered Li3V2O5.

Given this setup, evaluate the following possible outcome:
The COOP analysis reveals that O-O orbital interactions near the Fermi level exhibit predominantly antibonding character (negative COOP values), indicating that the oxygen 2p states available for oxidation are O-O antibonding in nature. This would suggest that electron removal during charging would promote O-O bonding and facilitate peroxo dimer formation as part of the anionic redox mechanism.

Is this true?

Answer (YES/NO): NO